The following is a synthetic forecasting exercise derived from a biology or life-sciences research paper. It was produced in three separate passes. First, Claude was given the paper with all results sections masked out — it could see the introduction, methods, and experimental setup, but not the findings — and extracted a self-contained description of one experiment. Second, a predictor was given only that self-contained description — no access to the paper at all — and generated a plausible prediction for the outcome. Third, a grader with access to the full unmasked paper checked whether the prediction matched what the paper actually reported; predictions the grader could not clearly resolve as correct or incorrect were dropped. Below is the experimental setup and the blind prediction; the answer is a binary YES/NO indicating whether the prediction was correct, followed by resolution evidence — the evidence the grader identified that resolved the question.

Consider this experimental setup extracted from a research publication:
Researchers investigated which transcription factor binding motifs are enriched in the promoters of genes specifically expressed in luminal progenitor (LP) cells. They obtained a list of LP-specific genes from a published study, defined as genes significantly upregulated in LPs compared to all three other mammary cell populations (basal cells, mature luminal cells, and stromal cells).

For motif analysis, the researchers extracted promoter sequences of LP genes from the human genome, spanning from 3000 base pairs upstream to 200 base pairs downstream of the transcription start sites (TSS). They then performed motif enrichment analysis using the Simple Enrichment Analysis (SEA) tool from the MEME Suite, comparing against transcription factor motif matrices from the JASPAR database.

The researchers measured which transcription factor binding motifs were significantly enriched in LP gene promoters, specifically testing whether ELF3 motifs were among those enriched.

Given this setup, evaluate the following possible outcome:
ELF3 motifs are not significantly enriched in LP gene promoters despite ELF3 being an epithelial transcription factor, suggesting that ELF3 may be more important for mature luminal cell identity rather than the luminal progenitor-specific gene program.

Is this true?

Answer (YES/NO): NO